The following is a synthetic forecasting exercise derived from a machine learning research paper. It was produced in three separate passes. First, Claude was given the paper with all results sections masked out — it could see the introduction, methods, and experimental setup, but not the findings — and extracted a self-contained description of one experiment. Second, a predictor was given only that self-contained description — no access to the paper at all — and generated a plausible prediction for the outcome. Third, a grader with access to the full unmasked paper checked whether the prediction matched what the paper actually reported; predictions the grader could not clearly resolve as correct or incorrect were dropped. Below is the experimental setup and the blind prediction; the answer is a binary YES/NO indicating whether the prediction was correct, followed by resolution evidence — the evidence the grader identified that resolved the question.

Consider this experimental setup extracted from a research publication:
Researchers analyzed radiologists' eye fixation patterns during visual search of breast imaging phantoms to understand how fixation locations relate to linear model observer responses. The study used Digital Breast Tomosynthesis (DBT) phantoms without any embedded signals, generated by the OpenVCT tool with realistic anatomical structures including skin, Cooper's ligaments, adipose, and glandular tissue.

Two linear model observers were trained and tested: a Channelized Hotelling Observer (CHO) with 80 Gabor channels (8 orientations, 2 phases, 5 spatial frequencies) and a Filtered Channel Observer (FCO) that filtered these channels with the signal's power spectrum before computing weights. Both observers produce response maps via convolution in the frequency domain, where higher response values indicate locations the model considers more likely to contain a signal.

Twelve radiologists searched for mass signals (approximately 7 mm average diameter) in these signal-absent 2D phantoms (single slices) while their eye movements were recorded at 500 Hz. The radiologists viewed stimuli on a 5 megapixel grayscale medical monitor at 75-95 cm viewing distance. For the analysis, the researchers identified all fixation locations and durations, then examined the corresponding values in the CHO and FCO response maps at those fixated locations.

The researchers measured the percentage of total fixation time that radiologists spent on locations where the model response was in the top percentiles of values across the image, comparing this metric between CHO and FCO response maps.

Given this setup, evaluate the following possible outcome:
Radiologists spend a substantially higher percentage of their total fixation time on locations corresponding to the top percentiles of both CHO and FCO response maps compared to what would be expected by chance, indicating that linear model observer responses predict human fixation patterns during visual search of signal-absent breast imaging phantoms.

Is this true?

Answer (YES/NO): NO